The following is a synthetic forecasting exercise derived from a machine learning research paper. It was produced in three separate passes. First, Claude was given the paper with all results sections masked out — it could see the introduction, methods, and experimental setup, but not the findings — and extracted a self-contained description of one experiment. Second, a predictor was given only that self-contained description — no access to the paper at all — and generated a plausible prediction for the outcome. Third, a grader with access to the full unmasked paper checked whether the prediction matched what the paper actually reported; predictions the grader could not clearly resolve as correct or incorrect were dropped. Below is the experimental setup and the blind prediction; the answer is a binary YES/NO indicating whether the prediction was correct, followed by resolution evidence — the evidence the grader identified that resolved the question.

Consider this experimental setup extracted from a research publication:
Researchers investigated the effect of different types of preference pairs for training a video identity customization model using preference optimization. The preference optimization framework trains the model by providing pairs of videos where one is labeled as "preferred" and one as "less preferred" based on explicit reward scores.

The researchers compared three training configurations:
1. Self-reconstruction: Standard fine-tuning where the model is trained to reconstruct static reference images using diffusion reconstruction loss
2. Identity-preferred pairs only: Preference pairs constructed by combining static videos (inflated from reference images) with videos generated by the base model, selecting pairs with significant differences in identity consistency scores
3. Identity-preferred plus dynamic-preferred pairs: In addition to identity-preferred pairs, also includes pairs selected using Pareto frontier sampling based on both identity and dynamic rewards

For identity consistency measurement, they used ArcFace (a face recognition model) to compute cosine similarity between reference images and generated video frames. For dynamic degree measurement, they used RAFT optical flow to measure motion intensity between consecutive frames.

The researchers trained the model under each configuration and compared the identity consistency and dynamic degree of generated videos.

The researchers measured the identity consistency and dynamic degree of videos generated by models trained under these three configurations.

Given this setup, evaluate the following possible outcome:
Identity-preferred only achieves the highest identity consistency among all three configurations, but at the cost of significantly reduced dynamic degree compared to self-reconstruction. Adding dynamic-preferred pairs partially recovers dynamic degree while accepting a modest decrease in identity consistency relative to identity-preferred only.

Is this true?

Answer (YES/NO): NO